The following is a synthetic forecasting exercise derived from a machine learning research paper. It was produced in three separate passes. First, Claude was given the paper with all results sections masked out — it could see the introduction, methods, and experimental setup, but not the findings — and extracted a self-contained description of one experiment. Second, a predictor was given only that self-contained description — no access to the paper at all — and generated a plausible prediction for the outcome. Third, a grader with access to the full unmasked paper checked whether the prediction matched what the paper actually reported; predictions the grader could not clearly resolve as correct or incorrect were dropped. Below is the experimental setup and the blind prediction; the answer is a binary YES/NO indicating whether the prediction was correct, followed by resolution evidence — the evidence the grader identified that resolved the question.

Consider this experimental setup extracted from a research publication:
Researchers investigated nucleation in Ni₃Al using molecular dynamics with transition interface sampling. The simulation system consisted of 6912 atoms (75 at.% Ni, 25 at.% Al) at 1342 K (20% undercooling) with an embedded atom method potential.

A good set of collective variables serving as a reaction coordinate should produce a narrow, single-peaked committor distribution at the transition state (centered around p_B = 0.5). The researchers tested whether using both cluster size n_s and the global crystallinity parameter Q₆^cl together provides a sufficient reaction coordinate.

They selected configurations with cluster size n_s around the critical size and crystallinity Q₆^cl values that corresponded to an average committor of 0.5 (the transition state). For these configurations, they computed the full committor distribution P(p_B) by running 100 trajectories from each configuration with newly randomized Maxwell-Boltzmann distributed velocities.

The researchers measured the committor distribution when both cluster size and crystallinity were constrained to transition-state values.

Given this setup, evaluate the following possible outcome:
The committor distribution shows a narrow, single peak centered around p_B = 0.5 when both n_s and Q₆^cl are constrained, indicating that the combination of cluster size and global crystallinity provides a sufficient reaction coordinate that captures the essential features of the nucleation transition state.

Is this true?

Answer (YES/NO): NO